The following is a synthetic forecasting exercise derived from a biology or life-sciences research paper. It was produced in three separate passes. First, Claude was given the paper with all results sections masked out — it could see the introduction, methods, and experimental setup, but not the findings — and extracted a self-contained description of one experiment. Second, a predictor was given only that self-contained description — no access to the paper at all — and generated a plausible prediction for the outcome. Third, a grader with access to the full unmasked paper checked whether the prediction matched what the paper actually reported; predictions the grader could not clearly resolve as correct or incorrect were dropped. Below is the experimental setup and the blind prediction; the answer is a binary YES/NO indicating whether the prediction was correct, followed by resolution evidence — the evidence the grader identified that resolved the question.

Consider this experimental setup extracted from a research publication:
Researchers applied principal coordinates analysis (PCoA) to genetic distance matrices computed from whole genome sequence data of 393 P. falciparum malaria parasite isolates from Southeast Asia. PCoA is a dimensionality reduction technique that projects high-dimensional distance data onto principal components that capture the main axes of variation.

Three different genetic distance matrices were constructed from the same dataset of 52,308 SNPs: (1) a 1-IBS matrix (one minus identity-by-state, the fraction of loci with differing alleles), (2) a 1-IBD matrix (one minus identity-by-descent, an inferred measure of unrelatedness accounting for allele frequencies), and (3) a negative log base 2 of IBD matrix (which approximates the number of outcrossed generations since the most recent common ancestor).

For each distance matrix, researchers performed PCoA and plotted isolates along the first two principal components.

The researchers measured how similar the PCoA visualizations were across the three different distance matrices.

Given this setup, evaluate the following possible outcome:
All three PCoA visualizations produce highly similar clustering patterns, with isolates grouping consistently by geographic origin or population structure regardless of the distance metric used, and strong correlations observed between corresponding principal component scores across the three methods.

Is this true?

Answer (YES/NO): NO